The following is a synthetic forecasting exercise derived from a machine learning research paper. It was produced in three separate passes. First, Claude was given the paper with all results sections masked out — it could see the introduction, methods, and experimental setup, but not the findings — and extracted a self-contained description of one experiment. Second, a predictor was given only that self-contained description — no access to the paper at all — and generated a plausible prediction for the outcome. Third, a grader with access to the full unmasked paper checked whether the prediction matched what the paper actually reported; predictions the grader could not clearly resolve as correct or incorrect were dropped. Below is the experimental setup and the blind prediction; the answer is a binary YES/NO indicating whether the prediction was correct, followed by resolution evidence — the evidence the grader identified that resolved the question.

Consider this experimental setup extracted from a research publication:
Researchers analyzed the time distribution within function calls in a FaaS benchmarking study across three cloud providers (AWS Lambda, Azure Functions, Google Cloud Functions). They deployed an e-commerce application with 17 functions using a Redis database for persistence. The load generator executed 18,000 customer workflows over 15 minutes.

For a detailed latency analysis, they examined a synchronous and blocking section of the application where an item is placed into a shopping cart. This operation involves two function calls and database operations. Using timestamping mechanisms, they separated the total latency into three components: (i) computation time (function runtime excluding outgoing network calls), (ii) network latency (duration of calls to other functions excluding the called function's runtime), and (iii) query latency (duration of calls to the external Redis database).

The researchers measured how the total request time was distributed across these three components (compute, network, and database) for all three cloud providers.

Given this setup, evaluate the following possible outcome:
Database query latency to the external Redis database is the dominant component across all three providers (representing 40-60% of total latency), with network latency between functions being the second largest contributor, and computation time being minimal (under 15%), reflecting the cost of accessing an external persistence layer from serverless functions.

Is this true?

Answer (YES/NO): NO